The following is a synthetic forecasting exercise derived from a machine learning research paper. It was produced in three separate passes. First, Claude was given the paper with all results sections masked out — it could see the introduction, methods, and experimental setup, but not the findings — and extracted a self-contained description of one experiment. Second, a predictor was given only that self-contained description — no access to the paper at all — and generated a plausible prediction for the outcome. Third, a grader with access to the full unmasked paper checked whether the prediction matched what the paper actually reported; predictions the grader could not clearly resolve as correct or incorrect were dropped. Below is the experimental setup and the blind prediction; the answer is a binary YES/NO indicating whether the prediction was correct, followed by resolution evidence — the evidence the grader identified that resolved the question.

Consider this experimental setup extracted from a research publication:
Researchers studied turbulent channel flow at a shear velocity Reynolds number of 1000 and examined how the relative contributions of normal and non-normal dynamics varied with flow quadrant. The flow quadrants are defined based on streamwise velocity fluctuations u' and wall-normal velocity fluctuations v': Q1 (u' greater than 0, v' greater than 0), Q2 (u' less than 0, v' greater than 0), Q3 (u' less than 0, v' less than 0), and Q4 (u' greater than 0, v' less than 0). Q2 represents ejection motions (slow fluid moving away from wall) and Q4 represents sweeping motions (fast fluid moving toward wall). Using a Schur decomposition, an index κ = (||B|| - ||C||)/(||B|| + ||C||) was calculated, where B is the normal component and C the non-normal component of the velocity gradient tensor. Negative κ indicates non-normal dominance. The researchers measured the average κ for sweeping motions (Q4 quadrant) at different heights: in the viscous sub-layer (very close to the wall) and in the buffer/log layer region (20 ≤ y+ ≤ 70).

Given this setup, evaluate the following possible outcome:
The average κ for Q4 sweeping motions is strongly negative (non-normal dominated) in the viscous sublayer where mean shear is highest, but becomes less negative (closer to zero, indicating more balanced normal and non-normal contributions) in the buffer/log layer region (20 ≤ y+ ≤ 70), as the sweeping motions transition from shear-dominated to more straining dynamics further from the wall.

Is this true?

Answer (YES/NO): YES